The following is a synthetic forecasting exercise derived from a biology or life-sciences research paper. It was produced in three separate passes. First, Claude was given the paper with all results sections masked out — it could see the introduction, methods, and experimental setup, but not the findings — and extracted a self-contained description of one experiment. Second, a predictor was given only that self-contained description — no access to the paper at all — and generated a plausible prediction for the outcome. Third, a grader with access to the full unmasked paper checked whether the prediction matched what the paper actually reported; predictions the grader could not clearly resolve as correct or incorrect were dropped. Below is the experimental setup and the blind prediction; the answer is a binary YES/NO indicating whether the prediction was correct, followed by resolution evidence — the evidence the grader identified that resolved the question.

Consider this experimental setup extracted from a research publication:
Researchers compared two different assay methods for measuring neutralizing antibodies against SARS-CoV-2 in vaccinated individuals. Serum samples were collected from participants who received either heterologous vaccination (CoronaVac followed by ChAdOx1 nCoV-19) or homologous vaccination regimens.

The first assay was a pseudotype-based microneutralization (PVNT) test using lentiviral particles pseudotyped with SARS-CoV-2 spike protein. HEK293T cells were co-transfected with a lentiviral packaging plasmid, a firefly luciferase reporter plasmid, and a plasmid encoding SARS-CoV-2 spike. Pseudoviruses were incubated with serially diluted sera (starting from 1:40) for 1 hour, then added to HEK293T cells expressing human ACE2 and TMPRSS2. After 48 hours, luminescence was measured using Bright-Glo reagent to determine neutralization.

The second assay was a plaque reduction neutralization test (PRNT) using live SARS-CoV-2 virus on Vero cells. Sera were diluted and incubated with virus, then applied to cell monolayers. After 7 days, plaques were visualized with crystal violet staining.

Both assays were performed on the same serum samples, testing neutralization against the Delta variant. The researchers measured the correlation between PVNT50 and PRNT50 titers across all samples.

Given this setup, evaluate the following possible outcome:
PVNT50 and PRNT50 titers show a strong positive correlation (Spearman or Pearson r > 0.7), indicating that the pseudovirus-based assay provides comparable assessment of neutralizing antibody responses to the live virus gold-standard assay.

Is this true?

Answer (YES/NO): YES